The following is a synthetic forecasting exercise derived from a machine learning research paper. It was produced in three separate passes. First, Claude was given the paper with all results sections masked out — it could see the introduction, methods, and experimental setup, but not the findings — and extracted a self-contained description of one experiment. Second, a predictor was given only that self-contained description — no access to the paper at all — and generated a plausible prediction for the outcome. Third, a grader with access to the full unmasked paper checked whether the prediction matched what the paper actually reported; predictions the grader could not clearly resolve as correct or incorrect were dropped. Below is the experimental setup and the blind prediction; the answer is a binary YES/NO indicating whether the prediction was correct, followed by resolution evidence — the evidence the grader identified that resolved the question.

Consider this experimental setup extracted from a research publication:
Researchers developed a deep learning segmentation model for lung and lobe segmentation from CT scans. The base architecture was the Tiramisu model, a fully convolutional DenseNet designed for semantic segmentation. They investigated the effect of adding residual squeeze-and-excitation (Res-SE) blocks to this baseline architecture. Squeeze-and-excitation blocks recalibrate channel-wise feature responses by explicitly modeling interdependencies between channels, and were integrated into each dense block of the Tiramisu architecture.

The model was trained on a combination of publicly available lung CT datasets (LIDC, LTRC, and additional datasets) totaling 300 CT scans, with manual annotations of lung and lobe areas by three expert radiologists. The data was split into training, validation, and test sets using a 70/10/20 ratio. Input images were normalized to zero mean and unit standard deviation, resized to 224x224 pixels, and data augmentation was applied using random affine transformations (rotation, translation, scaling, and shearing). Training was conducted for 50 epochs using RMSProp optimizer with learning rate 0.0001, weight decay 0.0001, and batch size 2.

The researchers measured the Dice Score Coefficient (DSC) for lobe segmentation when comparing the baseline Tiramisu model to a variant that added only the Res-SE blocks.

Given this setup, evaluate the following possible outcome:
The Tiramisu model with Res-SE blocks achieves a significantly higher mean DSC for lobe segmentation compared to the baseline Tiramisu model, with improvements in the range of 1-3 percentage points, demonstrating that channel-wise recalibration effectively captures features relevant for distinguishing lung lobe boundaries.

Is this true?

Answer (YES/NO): YES